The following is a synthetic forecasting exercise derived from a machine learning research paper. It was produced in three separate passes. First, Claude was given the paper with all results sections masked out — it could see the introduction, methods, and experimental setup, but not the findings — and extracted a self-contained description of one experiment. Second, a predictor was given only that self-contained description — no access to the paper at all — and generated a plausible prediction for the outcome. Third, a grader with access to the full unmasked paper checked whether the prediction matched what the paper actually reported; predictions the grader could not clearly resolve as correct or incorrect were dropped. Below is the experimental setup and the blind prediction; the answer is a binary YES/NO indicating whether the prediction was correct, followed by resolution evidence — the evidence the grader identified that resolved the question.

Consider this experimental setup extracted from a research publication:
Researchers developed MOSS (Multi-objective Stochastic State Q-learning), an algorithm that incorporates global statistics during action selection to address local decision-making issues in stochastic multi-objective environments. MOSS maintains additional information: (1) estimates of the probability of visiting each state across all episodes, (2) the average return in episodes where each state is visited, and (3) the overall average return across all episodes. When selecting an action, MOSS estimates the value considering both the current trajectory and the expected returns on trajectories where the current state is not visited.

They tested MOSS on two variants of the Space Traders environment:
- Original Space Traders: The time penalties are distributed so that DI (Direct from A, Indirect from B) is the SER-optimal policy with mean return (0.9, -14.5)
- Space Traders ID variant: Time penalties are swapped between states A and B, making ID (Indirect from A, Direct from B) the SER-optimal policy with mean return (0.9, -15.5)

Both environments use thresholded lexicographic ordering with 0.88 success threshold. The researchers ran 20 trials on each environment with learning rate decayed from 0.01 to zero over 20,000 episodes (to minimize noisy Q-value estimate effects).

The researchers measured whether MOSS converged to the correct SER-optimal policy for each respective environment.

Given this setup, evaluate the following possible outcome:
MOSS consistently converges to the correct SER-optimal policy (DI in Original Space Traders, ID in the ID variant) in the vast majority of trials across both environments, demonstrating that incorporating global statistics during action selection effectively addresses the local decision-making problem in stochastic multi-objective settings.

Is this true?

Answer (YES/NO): NO